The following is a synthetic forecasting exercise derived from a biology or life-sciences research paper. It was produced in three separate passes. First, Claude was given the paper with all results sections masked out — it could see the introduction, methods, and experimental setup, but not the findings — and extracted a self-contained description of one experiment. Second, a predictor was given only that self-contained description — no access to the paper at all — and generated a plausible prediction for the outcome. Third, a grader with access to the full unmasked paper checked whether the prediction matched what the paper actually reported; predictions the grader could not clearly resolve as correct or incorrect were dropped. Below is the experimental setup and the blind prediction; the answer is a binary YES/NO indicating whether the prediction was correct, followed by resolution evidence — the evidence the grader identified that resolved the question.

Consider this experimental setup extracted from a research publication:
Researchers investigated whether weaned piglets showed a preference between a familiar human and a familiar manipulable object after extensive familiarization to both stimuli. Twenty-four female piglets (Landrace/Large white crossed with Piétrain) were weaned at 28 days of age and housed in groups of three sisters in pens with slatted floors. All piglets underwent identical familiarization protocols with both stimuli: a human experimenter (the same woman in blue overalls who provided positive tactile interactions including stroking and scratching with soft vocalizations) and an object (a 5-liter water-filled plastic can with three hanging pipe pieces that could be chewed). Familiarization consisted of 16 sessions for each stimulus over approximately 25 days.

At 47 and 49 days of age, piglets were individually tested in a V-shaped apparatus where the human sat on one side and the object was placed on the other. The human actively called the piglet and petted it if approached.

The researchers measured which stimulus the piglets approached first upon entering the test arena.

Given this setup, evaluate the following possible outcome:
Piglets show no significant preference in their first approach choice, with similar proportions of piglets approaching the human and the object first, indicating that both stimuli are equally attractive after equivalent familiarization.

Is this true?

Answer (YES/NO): YES